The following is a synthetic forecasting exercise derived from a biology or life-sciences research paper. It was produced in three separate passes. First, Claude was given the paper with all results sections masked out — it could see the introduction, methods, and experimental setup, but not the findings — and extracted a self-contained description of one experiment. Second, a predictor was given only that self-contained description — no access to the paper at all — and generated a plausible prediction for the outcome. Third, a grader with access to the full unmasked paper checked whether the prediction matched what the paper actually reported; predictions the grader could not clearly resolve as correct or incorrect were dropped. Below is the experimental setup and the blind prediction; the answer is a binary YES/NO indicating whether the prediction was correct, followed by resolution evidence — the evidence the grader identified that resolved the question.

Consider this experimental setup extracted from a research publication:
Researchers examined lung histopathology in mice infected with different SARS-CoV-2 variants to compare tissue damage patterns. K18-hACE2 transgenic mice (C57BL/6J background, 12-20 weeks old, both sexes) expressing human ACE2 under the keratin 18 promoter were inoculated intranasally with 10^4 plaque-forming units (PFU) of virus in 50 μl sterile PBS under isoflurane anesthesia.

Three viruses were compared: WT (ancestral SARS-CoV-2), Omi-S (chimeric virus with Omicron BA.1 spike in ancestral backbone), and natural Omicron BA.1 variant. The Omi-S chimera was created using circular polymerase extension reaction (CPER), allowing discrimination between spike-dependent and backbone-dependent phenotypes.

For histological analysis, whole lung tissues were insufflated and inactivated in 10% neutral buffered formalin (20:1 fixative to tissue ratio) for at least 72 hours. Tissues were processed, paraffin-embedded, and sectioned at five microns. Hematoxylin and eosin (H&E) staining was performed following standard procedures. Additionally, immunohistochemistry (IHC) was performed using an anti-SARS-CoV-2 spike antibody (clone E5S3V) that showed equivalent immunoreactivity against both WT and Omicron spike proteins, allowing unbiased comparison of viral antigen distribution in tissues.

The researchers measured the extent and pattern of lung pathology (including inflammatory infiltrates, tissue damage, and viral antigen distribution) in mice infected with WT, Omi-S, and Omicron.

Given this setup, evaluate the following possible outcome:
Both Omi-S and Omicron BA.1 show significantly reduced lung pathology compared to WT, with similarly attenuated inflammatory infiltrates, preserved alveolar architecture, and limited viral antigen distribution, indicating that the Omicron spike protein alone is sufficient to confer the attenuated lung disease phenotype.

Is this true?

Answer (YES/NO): NO